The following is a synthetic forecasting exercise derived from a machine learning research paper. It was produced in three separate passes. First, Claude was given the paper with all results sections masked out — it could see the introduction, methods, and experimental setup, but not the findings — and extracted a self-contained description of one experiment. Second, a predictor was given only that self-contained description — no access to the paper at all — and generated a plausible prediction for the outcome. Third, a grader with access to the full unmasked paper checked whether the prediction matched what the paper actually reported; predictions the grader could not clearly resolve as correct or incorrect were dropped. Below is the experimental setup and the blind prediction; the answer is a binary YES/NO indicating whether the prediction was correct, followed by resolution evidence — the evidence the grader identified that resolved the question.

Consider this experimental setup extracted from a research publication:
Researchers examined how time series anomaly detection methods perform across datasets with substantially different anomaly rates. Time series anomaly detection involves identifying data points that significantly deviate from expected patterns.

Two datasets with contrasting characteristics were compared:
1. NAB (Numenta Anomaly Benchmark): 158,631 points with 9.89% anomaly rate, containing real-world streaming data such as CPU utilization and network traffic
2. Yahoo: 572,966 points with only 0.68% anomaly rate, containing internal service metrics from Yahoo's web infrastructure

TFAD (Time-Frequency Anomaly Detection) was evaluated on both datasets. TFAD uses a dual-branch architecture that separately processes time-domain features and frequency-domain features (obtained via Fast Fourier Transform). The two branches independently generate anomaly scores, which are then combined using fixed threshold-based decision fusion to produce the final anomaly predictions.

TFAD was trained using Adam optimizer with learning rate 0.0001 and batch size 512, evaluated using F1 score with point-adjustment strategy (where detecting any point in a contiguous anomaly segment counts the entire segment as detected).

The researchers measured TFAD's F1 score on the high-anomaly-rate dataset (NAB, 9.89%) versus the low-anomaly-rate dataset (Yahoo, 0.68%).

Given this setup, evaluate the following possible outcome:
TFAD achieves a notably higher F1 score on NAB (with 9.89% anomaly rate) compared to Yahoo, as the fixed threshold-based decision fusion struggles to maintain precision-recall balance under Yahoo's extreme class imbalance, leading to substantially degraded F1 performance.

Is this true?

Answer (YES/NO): YES